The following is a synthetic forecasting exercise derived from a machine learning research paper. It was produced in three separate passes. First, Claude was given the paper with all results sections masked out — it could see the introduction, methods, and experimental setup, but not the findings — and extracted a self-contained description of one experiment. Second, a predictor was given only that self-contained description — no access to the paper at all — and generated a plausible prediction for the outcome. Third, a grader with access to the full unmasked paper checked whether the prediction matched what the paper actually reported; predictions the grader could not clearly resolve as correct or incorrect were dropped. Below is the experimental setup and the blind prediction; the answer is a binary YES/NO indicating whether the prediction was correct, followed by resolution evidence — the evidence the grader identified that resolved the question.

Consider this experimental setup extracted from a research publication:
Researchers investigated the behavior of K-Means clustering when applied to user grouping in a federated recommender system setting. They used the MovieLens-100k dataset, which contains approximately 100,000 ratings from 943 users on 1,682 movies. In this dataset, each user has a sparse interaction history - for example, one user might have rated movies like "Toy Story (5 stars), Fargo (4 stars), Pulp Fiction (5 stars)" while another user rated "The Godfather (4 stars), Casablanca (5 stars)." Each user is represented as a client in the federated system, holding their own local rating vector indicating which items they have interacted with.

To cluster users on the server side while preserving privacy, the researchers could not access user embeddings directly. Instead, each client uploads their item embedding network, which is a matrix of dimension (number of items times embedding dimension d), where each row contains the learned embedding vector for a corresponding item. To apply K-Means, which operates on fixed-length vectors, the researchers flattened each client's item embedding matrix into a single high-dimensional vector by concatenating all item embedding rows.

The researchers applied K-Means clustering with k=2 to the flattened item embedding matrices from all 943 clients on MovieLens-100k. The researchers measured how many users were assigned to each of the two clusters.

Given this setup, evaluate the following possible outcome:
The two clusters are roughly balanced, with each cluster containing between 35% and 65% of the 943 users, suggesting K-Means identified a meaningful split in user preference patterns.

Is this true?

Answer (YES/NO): NO